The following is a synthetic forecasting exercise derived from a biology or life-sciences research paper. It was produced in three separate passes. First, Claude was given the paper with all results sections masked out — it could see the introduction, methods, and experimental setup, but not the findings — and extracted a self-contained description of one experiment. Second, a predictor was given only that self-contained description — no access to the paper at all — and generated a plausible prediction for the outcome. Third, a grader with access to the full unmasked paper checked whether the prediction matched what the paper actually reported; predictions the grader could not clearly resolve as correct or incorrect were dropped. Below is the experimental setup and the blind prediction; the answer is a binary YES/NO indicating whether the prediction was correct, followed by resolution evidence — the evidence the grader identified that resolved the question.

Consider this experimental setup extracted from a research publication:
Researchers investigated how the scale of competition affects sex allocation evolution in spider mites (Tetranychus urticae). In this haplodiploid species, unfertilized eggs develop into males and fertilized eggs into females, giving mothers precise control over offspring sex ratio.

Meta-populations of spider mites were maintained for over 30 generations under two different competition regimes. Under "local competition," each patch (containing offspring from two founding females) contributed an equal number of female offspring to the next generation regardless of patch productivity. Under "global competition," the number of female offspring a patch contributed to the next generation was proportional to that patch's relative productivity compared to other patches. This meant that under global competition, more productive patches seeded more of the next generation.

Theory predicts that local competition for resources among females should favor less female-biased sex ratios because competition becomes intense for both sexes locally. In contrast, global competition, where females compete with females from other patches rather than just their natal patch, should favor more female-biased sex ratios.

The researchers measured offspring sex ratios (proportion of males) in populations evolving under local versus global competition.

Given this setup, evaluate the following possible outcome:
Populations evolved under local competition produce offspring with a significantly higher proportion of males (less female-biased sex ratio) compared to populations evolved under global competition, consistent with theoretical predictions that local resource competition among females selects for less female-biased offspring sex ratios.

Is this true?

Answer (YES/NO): NO